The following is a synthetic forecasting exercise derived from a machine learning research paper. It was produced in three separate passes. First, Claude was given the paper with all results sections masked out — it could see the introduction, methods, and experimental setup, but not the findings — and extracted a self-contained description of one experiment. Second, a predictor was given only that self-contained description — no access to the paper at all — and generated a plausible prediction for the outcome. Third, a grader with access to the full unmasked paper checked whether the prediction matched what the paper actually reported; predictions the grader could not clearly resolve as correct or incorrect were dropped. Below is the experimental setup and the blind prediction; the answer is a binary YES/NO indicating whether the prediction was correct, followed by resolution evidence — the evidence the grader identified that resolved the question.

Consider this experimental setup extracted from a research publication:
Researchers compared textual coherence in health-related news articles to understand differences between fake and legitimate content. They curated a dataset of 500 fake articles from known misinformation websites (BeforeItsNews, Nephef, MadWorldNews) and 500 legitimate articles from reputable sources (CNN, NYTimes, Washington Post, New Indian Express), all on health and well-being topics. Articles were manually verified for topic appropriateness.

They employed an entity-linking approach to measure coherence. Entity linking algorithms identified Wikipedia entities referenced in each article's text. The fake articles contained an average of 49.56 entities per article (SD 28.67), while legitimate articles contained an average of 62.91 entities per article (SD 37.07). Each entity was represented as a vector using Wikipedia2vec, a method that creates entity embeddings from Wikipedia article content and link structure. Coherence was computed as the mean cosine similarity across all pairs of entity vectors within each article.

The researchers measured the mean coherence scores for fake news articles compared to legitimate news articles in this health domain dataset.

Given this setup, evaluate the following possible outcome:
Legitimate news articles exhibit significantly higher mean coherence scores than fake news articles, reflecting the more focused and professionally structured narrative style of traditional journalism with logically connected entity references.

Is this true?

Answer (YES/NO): YES